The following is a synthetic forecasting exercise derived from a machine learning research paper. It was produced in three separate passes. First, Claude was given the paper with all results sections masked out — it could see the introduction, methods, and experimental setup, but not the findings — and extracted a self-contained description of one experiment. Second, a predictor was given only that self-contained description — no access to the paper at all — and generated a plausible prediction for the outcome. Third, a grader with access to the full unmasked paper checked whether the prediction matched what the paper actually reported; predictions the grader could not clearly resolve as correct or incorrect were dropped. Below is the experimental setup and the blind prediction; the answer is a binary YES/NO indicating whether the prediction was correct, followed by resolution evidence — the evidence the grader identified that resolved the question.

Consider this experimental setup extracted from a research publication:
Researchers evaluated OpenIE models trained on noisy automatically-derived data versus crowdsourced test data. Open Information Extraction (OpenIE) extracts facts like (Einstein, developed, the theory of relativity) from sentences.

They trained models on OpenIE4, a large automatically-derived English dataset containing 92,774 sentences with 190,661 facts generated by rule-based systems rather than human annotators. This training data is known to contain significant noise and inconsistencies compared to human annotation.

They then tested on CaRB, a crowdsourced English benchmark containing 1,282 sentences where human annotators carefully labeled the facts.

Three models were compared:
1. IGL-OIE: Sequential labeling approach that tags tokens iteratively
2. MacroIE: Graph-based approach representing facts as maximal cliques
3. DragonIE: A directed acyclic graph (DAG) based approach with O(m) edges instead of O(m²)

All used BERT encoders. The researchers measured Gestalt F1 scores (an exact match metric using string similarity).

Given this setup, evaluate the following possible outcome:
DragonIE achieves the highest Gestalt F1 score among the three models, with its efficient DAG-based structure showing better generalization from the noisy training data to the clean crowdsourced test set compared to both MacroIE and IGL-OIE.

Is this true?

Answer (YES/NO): YES